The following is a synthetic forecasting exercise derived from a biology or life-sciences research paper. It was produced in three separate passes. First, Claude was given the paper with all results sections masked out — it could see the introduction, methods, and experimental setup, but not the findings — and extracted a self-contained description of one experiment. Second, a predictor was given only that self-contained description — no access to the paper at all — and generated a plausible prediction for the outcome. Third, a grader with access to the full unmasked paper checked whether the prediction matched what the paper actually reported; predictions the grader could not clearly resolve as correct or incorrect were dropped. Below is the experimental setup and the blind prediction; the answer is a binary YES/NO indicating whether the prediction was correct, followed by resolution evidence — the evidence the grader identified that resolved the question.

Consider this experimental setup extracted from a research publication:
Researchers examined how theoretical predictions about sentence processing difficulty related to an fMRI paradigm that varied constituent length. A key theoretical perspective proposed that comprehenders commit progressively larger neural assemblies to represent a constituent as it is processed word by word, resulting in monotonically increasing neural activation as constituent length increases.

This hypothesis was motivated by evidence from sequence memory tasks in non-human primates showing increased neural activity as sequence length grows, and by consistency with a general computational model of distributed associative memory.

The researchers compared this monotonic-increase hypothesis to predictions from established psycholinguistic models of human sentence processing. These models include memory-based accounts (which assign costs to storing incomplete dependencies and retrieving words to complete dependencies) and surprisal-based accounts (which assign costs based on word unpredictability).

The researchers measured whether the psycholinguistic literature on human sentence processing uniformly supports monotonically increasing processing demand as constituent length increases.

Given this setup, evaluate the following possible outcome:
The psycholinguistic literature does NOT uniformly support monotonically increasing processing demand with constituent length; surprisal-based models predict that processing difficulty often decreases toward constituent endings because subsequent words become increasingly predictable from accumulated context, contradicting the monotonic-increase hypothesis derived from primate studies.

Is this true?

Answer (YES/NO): YES